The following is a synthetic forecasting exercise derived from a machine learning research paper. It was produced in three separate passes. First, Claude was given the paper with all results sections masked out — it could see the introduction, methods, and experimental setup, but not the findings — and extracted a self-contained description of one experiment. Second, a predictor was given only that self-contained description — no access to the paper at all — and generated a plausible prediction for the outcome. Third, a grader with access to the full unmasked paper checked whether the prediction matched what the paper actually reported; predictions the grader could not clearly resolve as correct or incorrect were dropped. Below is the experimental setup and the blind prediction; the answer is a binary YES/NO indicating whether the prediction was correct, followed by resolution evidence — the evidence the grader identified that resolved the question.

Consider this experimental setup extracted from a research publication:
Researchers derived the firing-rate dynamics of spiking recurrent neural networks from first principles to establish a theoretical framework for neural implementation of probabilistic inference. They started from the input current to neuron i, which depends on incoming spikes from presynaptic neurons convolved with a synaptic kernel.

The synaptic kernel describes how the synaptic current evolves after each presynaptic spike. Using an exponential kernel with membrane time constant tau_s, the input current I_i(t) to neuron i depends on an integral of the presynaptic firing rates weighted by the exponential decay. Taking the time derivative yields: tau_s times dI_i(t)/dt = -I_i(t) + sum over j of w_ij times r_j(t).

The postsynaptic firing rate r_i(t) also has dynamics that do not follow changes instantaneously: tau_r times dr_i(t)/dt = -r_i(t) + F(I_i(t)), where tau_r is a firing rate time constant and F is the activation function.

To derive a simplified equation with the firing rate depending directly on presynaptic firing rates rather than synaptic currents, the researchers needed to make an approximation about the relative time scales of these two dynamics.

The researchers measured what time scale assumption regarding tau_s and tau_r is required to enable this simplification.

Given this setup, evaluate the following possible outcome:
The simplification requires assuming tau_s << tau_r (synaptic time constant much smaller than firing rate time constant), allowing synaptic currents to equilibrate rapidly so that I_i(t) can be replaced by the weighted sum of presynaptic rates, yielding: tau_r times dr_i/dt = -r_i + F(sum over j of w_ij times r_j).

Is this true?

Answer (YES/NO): YES